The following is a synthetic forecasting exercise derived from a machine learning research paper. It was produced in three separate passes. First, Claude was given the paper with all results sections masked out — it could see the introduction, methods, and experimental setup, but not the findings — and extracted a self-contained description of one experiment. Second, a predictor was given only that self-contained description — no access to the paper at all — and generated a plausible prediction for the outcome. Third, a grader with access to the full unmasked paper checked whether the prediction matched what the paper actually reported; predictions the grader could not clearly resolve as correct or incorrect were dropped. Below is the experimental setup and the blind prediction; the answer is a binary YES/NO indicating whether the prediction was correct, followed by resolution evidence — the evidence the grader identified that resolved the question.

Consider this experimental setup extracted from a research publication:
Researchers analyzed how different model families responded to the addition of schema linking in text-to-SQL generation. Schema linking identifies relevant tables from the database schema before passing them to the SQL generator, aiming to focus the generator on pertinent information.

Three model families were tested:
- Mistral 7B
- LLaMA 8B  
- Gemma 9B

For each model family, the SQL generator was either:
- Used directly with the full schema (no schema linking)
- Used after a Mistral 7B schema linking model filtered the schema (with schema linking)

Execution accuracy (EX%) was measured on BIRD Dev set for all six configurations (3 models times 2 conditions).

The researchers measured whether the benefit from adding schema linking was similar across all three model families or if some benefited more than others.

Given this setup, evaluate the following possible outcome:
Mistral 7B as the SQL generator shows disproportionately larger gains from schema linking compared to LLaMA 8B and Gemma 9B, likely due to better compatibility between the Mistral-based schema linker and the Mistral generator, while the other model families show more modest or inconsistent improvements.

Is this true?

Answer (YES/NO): NO